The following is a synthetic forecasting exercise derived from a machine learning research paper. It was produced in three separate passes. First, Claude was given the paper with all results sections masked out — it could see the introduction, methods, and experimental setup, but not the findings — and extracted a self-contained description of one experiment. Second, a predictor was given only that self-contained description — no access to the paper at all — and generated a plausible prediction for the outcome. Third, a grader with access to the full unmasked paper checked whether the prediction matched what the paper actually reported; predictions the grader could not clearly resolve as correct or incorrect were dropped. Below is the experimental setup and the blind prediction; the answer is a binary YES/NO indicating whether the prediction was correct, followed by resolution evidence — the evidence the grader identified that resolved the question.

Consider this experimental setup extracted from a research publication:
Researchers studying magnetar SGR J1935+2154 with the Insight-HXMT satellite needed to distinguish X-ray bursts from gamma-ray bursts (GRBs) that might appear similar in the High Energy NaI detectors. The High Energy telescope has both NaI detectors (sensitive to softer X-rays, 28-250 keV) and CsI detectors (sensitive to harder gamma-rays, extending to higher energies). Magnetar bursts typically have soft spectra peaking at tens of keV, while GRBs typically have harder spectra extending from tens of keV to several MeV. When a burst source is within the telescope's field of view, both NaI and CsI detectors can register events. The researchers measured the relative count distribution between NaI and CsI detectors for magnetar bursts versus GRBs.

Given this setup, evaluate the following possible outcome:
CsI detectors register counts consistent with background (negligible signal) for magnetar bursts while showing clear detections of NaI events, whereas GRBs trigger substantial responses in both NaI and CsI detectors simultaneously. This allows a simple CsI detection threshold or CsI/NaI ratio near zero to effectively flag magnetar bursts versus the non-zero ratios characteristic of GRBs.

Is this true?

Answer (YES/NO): YES